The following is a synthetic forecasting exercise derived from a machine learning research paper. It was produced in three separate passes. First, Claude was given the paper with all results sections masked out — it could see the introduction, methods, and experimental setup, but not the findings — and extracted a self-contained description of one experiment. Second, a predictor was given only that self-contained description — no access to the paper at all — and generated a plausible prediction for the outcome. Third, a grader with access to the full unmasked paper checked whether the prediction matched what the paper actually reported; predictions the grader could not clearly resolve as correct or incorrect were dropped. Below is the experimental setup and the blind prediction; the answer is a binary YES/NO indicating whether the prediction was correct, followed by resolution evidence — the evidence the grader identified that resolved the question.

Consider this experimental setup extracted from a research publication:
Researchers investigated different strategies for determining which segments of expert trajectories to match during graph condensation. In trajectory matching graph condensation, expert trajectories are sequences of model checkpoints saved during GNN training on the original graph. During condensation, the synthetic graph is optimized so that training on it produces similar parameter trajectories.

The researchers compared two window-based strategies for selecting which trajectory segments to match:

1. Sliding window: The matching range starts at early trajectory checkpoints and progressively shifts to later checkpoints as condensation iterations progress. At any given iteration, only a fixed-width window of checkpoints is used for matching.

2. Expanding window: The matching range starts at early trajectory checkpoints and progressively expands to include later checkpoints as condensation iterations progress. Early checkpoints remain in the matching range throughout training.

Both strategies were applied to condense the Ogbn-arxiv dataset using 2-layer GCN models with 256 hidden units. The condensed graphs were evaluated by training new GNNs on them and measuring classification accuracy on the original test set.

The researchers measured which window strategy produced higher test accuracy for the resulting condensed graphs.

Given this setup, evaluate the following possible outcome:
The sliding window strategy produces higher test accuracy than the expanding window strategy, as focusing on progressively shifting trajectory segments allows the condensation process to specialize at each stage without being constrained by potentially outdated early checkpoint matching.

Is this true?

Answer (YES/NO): NO